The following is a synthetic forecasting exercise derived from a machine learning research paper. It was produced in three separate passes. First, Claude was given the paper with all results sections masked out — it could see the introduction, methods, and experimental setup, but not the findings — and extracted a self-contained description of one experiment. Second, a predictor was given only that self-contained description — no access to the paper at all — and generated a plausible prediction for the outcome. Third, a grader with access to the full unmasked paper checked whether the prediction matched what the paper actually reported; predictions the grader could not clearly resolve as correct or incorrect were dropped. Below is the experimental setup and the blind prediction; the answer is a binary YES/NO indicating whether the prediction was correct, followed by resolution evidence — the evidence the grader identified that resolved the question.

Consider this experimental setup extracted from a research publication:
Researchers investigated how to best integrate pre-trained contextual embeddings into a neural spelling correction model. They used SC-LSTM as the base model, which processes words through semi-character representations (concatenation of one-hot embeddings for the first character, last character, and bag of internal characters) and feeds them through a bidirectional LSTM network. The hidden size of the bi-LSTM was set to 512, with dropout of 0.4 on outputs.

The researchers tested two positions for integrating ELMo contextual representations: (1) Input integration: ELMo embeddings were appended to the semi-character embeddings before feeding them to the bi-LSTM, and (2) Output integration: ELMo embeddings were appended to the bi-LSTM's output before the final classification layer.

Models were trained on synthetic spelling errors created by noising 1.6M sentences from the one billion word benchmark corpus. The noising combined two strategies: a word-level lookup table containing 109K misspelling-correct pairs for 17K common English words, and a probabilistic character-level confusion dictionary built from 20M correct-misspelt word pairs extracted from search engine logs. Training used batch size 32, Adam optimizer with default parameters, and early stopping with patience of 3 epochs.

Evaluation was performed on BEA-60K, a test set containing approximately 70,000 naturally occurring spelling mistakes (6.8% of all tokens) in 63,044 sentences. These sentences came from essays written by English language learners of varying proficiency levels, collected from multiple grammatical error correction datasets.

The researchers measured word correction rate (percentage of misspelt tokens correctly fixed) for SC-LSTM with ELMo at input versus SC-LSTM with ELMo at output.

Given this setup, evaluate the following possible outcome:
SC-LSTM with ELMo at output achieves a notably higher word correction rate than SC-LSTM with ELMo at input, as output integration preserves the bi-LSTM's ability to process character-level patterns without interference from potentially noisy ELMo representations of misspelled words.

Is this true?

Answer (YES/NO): NO